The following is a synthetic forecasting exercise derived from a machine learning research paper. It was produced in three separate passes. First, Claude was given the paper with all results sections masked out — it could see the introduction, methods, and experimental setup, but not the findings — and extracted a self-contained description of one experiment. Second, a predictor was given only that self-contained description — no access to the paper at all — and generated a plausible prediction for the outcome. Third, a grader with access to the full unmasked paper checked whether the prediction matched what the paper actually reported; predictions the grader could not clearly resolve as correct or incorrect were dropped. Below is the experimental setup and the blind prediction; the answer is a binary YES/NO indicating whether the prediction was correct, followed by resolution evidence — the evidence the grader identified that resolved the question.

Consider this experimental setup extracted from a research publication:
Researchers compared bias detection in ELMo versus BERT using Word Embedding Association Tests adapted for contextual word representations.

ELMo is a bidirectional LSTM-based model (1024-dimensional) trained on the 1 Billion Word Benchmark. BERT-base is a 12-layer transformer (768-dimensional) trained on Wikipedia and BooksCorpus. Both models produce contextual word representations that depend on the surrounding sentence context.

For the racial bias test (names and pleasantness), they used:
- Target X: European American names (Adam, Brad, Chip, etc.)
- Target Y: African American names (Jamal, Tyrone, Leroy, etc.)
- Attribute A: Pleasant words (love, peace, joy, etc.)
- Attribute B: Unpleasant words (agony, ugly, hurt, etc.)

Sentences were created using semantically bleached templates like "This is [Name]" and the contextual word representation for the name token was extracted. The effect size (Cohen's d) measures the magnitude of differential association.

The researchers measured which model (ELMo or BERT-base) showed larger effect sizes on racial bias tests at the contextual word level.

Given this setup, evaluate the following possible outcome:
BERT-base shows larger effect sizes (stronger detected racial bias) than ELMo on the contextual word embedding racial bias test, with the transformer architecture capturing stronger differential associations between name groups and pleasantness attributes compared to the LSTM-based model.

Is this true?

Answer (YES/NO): YES